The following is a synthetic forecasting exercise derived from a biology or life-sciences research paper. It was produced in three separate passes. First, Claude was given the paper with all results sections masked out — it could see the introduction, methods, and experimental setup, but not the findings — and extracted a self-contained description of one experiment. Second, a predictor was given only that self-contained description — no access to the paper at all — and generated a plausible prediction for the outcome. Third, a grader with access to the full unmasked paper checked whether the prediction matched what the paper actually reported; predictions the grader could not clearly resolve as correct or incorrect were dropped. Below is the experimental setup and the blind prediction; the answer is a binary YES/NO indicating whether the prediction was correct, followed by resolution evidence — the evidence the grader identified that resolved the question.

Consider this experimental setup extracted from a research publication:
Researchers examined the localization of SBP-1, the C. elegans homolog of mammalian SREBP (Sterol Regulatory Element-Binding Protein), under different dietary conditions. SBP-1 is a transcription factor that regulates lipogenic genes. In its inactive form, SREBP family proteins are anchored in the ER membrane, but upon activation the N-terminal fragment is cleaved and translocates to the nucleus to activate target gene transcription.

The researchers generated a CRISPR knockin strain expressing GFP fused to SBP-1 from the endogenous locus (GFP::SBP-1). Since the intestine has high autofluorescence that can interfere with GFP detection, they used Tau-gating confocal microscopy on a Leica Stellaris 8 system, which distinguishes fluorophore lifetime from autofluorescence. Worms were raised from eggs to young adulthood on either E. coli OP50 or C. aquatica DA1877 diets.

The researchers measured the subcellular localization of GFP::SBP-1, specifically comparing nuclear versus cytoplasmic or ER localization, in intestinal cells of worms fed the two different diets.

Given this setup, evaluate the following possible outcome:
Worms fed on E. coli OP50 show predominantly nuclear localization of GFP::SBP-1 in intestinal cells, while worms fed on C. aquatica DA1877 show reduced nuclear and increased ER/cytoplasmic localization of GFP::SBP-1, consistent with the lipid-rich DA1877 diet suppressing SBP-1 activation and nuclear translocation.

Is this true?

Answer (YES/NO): NO